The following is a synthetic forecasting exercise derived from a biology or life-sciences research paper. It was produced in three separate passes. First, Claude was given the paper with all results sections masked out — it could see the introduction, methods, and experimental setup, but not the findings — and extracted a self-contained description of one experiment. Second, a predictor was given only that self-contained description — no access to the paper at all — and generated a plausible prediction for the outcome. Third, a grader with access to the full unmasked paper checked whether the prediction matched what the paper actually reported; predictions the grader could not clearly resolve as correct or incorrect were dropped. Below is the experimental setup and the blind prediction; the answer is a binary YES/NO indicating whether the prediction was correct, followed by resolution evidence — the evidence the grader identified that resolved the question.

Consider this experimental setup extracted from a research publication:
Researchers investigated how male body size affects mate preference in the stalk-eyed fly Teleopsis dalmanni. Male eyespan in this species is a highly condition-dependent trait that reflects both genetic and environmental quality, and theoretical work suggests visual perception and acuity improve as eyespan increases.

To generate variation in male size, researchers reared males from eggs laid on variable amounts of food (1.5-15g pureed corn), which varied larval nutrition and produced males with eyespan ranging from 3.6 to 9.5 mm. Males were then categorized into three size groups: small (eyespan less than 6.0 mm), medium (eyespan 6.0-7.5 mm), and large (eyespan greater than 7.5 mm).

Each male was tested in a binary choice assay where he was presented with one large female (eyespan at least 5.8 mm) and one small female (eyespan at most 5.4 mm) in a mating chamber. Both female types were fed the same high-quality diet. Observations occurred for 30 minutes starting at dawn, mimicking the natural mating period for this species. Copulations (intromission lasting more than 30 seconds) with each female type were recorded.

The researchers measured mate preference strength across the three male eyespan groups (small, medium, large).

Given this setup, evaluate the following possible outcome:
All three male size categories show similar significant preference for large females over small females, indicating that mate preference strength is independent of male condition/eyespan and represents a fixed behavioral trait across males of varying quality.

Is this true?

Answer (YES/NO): NO